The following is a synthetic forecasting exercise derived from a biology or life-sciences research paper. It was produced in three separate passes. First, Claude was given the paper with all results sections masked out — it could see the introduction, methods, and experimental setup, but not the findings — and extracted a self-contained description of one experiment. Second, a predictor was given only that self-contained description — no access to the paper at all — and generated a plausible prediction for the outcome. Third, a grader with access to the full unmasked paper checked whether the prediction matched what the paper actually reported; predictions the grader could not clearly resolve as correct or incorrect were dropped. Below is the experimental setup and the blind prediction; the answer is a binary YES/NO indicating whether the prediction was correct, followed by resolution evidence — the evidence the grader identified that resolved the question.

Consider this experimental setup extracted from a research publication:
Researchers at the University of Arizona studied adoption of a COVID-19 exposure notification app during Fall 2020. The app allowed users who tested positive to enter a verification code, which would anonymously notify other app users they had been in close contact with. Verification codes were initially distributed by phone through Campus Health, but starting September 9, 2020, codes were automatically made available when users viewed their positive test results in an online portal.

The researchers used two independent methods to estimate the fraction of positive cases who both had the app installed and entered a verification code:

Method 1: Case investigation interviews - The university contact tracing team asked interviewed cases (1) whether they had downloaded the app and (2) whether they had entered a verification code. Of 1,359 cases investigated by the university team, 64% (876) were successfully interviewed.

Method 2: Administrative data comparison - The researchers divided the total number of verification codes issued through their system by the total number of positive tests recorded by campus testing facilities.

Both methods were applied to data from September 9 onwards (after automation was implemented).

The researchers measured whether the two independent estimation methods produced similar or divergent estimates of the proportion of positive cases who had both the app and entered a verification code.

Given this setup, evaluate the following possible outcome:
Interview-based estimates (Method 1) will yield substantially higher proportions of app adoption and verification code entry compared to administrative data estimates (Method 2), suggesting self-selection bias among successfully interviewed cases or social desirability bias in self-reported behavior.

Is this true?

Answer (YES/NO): NO